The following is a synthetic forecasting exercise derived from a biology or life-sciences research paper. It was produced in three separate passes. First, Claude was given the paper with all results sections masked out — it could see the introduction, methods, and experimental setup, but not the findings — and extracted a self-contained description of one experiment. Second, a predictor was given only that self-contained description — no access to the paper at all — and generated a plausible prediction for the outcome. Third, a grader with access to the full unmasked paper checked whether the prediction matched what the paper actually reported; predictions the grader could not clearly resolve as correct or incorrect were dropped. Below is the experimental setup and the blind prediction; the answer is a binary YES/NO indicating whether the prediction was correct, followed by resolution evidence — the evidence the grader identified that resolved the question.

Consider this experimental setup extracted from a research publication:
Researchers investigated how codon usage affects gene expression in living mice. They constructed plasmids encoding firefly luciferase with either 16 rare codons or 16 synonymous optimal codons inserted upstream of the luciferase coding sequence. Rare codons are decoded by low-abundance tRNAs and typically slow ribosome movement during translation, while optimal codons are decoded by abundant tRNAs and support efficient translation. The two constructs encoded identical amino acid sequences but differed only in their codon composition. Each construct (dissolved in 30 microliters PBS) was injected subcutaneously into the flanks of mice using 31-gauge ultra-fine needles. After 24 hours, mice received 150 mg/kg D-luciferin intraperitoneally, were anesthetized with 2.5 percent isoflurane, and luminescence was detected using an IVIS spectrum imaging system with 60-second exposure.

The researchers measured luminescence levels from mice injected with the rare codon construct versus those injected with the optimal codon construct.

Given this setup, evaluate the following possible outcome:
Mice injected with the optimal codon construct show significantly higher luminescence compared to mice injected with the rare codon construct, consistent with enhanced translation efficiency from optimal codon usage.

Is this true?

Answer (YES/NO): YES